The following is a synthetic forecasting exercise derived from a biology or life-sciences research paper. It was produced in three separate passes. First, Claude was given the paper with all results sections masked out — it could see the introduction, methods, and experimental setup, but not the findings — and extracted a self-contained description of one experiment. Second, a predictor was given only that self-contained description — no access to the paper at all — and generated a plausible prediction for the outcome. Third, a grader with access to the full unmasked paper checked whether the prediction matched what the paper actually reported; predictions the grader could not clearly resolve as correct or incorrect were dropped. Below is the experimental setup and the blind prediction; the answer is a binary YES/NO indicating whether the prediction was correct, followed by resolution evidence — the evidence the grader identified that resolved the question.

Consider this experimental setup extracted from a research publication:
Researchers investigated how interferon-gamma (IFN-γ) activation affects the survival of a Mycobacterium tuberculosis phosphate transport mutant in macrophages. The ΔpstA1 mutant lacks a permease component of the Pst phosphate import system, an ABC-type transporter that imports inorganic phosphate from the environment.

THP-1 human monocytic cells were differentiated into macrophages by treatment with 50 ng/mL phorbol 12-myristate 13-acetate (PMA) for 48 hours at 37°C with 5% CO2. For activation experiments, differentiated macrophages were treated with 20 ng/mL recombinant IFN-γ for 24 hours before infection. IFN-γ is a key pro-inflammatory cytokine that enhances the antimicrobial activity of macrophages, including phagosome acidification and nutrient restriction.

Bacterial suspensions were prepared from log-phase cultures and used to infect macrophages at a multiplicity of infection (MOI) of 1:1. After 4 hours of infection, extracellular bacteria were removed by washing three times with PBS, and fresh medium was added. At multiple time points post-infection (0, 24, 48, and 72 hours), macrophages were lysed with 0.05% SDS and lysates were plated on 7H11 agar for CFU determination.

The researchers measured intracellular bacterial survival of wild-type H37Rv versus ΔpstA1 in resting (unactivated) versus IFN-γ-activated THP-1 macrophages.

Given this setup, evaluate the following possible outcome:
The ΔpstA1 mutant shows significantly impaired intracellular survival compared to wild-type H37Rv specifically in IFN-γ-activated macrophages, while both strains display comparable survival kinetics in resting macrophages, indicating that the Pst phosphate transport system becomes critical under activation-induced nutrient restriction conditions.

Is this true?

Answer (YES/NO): YES